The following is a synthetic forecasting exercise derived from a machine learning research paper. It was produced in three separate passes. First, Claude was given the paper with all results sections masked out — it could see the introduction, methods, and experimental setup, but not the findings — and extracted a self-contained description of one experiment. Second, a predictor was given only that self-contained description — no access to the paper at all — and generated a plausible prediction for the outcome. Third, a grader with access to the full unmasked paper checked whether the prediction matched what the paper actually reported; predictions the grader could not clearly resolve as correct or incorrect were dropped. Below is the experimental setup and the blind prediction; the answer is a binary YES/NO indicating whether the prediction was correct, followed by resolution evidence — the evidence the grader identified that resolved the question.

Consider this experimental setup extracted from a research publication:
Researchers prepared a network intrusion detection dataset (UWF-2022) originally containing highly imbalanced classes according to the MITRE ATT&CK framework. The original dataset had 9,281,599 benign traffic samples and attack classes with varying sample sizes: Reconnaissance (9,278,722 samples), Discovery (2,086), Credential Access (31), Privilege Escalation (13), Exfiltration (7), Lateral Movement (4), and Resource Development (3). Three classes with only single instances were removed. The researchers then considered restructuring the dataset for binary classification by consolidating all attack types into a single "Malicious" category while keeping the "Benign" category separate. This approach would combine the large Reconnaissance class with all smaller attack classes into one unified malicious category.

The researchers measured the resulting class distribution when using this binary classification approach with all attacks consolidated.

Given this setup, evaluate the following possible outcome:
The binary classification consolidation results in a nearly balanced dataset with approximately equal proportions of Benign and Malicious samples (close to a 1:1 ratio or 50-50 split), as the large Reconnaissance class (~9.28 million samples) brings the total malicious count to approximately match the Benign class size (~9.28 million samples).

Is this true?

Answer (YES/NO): YES